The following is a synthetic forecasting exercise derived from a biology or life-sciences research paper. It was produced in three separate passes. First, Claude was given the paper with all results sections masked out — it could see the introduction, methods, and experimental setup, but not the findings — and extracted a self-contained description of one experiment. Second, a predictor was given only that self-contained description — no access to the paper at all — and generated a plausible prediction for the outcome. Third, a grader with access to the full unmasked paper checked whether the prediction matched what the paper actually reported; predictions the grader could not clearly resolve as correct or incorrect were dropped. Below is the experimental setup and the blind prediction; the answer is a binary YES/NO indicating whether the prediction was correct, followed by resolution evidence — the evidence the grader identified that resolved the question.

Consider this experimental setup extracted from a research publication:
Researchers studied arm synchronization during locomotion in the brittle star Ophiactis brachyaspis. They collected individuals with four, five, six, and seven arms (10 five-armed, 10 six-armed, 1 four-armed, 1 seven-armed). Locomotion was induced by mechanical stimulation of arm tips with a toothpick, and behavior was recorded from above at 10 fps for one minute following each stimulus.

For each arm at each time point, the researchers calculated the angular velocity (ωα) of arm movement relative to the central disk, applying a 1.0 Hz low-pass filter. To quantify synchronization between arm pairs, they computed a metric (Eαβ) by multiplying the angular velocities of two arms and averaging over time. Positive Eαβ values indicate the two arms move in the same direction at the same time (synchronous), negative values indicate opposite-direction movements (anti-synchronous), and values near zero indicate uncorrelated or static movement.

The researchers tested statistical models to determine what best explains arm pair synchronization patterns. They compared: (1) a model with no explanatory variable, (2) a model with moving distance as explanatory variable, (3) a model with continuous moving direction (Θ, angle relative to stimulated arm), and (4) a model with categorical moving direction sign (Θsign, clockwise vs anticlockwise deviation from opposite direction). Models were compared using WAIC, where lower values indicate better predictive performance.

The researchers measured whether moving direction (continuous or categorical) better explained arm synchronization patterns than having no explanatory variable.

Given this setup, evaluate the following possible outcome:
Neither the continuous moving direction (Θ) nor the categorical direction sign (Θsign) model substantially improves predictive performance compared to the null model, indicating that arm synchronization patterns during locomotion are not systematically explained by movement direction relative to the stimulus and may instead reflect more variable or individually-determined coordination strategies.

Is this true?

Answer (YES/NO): NO